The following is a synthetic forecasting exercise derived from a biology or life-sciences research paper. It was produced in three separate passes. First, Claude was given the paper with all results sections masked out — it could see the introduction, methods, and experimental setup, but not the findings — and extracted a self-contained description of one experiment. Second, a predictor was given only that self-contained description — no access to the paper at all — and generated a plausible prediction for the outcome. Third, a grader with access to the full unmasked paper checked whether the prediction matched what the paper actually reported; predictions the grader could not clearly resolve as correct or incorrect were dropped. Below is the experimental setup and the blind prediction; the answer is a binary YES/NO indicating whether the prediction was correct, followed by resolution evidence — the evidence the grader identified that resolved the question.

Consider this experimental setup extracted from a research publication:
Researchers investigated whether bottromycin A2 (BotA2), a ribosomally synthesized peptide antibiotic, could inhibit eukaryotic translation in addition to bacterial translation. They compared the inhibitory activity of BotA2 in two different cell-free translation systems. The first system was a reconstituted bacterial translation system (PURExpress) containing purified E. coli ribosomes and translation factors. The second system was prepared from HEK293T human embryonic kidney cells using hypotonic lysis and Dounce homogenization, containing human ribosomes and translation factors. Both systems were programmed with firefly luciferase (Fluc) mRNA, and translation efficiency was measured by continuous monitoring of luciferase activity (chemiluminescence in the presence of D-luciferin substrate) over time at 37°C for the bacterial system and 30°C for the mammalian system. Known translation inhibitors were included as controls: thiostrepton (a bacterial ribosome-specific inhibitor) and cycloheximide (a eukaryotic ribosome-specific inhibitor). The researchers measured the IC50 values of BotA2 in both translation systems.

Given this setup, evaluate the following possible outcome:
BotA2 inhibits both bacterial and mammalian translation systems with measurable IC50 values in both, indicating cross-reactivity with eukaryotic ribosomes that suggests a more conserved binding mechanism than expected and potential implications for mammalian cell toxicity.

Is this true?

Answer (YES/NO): NO